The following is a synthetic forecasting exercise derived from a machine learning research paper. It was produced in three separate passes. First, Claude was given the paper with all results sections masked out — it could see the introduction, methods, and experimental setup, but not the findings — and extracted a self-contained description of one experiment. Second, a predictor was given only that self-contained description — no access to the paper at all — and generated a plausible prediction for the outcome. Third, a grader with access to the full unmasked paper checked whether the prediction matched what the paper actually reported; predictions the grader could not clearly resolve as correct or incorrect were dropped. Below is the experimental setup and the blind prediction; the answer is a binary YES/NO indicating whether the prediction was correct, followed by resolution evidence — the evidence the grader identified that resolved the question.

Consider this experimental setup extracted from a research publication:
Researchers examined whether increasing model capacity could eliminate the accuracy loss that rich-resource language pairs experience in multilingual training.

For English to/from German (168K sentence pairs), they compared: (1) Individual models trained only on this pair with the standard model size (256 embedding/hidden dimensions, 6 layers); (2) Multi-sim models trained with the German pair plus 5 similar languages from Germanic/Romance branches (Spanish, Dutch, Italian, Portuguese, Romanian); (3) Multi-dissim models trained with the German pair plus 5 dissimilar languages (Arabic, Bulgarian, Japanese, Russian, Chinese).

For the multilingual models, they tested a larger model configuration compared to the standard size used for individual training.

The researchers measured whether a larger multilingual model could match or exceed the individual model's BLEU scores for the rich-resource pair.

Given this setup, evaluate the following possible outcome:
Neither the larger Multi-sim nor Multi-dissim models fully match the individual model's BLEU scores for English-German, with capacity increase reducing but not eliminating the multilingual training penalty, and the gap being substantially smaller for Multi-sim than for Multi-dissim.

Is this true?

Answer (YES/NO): NO